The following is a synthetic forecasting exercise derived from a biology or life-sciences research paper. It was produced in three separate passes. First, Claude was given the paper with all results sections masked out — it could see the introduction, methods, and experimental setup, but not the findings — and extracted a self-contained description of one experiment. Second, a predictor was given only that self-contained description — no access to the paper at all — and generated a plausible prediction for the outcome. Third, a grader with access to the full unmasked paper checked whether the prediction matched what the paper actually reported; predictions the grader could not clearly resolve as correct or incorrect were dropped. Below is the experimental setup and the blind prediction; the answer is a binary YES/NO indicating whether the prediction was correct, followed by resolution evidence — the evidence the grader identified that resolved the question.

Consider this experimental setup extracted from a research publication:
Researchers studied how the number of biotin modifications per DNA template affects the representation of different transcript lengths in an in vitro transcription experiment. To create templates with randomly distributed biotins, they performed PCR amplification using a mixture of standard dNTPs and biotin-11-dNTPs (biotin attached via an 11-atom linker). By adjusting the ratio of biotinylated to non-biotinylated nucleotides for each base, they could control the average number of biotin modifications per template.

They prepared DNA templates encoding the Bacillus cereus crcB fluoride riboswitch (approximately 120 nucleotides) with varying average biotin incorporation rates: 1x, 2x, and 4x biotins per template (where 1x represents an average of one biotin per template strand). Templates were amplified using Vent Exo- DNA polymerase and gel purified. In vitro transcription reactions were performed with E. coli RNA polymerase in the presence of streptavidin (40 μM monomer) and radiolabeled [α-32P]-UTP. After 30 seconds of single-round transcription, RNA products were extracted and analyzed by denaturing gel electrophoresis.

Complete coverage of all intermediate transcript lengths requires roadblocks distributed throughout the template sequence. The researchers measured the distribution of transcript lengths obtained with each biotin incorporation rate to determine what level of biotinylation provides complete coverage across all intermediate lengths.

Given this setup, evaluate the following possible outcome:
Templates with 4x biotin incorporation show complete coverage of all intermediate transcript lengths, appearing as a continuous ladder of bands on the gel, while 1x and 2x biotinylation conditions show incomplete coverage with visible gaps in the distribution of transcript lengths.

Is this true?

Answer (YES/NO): NO